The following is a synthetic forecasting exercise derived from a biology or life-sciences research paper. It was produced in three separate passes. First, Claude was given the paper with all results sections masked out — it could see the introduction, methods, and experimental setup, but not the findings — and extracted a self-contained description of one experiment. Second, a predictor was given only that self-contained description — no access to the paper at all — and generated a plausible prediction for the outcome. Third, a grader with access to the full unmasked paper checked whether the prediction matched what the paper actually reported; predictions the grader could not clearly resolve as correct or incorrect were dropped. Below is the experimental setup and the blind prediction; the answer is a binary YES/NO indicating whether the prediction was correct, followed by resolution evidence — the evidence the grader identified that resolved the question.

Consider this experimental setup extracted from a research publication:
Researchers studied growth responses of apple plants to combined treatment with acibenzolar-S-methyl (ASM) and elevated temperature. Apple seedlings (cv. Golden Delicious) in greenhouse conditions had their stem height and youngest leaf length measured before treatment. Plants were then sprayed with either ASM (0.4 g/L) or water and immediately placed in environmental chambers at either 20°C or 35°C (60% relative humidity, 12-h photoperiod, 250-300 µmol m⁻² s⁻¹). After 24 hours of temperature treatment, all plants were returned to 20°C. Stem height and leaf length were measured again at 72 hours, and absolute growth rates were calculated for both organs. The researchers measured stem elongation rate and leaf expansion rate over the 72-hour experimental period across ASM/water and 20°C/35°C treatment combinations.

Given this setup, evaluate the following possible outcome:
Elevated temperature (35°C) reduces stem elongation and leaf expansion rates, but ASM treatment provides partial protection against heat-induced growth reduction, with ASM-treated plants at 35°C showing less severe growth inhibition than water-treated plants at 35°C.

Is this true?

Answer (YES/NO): NO